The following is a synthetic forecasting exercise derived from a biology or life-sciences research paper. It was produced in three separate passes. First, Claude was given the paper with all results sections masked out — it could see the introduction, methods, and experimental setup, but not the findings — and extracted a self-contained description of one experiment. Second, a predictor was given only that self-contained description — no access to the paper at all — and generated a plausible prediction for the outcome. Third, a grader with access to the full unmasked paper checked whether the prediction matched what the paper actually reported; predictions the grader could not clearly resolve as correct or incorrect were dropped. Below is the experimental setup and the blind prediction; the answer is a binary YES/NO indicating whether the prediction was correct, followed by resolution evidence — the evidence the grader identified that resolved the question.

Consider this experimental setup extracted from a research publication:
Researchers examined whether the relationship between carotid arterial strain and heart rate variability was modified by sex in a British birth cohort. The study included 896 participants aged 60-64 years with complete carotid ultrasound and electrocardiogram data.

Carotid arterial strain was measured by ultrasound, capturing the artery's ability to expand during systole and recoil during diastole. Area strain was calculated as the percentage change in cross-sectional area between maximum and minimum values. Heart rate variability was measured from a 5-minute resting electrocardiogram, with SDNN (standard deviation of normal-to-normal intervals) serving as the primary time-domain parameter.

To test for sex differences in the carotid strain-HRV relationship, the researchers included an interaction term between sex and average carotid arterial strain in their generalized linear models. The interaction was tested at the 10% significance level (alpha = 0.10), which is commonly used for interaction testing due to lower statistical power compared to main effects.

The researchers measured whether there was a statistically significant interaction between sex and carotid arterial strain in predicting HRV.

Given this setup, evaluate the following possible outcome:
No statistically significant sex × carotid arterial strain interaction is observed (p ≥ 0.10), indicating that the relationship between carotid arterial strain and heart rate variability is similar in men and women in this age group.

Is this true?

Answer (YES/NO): YES